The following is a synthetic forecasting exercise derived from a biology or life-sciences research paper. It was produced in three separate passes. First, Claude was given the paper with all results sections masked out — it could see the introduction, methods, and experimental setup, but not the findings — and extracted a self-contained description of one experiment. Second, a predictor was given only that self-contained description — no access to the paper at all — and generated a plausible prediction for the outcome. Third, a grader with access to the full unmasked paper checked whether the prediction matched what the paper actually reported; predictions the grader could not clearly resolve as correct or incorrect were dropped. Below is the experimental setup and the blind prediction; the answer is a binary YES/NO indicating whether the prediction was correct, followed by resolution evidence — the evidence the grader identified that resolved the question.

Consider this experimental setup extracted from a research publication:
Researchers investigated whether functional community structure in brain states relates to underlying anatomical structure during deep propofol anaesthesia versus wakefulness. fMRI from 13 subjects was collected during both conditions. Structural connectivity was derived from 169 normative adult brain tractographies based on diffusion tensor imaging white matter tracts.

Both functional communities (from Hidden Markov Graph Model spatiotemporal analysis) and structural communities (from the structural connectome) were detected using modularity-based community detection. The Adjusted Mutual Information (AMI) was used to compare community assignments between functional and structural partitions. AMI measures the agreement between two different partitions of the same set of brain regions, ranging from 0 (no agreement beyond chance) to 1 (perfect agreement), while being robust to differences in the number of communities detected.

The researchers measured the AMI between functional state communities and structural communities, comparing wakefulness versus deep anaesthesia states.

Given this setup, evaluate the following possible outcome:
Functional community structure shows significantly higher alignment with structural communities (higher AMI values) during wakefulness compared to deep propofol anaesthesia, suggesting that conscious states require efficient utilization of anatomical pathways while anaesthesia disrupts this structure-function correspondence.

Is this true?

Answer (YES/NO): NO